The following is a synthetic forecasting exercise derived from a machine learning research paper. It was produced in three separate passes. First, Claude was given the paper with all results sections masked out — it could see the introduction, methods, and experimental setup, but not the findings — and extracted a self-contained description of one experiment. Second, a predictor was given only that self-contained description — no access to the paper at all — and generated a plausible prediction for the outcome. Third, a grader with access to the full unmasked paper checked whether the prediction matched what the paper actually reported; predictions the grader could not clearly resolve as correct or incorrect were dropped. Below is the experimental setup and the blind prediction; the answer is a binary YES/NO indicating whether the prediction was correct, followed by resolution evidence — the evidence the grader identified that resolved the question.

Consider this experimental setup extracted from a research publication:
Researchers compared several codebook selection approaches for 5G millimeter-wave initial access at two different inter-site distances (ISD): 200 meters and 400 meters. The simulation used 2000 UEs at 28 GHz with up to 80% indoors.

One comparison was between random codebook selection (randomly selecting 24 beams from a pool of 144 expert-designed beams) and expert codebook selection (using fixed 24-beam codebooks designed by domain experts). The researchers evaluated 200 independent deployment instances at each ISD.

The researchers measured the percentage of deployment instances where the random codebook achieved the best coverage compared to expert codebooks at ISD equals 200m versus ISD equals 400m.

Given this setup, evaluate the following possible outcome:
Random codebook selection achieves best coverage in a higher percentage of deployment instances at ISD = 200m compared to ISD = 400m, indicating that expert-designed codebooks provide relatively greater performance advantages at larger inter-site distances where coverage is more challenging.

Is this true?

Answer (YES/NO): YES